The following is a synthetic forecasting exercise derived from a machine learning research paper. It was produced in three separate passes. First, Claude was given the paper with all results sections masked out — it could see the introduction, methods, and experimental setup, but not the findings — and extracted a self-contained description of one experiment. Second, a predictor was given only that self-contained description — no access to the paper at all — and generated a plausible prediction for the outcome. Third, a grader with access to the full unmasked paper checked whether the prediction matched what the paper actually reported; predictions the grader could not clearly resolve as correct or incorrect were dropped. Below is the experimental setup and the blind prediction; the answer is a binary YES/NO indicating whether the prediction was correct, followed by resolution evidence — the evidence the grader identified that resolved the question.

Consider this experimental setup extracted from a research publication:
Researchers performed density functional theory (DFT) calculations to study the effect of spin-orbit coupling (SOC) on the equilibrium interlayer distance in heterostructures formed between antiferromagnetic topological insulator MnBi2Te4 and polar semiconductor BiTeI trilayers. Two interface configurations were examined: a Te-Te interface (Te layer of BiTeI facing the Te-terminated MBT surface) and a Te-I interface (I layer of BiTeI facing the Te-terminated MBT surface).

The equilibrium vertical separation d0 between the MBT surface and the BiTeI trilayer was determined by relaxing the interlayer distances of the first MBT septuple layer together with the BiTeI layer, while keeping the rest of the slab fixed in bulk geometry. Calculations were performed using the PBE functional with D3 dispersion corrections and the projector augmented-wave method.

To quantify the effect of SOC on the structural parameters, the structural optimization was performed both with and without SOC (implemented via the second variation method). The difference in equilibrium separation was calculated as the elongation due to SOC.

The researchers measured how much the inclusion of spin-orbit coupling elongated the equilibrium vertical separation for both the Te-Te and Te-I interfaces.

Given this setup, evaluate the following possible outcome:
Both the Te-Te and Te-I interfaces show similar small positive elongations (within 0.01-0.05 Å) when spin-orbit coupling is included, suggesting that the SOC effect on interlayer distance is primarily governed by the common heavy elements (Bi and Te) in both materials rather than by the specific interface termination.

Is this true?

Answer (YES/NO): NO